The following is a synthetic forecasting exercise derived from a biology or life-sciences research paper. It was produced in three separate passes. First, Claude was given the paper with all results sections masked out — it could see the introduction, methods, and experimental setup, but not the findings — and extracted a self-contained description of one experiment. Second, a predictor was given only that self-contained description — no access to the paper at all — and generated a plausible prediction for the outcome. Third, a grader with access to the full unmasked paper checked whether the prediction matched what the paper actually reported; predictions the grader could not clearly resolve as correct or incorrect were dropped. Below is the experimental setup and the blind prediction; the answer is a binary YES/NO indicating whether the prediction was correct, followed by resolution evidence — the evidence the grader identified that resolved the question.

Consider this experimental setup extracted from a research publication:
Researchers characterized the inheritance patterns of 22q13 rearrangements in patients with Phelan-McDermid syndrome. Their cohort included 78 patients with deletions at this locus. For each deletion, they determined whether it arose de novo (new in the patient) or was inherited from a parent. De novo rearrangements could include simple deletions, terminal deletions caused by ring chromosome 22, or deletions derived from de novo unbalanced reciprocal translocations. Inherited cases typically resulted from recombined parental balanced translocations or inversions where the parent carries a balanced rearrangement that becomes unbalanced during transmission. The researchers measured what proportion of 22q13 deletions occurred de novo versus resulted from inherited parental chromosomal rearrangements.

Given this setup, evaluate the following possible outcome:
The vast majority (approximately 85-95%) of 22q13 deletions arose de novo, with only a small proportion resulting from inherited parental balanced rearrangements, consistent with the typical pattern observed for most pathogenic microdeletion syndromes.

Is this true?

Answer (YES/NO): NO